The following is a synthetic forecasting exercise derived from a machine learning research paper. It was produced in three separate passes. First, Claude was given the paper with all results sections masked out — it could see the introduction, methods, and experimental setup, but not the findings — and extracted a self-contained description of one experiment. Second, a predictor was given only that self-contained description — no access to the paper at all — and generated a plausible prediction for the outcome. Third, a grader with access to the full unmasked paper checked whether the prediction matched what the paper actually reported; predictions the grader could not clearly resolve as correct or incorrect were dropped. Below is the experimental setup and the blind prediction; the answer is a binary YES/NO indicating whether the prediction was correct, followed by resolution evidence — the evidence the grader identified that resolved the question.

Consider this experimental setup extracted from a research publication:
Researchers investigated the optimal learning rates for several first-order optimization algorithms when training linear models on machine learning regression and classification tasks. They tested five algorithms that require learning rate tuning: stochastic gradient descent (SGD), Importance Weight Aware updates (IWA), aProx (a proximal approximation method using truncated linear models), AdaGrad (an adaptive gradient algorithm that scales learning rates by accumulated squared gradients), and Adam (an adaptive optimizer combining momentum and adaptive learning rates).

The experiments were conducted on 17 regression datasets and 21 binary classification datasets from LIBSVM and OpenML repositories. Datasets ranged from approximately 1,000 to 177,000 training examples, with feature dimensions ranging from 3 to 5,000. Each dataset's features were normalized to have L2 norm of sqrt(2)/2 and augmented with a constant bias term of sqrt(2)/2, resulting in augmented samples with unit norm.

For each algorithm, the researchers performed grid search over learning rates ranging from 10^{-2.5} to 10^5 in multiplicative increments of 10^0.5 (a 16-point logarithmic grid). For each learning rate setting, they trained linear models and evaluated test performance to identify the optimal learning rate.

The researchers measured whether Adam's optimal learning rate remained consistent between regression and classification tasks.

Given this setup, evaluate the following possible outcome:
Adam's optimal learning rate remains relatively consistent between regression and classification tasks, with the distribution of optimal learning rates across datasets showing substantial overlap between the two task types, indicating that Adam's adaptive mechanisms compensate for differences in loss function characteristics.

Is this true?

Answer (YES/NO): NO